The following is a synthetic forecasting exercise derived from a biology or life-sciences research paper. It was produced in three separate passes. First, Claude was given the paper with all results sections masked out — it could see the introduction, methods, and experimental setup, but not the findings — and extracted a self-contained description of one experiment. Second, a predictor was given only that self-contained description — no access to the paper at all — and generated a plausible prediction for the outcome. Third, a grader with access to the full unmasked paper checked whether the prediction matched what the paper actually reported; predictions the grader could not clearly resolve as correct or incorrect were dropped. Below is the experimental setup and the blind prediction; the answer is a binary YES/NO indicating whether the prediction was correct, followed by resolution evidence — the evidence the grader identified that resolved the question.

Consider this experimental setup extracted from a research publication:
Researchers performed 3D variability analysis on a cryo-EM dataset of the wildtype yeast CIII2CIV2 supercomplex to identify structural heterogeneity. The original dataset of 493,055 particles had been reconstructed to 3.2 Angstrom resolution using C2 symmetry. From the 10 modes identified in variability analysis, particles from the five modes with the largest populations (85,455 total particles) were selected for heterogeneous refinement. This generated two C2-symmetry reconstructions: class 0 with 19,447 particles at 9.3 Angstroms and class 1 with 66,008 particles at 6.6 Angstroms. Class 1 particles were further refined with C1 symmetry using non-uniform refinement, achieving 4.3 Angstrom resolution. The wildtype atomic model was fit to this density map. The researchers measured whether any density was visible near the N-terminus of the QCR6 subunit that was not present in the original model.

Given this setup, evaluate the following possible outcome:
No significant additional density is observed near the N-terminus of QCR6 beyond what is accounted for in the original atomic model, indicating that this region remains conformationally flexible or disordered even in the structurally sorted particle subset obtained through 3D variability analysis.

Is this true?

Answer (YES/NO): NO